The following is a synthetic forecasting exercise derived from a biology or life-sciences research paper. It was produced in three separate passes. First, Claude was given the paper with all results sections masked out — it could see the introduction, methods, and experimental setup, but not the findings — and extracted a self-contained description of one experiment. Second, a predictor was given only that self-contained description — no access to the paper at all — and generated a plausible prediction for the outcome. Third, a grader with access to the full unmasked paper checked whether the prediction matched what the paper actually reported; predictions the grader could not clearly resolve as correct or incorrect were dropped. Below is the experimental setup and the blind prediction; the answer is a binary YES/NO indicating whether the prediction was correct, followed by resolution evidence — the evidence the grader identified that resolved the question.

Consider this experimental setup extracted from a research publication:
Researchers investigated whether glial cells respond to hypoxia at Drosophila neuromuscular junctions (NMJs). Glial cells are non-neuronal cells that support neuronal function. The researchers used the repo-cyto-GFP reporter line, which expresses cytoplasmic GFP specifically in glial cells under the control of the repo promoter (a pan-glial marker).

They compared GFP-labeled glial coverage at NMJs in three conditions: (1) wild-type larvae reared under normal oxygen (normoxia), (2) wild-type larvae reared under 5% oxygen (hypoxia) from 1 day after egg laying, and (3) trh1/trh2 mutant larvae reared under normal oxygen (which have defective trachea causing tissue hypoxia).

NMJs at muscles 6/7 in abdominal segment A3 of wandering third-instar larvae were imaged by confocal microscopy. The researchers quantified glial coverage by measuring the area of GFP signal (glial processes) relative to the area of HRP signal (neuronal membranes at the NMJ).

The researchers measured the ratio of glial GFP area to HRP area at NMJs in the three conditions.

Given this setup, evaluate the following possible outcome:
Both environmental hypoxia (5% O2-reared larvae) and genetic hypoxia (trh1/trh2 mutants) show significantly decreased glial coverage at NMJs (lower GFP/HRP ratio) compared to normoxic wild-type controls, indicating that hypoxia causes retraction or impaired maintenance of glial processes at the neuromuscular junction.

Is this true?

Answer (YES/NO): NO